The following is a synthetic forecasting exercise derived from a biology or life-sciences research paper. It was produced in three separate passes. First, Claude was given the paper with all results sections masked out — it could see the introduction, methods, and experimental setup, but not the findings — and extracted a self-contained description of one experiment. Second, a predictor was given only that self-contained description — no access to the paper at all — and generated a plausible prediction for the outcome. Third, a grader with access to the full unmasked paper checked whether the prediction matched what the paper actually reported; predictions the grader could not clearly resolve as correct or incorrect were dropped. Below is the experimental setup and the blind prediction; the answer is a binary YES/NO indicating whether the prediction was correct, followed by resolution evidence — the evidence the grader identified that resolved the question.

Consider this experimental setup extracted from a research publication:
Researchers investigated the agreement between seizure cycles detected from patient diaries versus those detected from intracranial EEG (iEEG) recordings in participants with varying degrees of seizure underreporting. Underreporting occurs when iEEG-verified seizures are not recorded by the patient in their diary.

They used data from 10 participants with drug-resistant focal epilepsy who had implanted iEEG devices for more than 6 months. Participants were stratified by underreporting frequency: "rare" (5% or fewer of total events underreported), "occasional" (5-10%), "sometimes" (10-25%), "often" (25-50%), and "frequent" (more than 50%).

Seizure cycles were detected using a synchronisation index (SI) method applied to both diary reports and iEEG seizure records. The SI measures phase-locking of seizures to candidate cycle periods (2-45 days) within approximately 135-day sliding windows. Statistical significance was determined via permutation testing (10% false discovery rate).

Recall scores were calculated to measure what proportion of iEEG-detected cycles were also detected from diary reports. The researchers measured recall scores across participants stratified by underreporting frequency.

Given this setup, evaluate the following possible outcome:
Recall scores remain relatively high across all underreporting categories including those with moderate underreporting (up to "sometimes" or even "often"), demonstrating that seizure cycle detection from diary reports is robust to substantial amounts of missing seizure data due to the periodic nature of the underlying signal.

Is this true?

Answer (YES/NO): YES